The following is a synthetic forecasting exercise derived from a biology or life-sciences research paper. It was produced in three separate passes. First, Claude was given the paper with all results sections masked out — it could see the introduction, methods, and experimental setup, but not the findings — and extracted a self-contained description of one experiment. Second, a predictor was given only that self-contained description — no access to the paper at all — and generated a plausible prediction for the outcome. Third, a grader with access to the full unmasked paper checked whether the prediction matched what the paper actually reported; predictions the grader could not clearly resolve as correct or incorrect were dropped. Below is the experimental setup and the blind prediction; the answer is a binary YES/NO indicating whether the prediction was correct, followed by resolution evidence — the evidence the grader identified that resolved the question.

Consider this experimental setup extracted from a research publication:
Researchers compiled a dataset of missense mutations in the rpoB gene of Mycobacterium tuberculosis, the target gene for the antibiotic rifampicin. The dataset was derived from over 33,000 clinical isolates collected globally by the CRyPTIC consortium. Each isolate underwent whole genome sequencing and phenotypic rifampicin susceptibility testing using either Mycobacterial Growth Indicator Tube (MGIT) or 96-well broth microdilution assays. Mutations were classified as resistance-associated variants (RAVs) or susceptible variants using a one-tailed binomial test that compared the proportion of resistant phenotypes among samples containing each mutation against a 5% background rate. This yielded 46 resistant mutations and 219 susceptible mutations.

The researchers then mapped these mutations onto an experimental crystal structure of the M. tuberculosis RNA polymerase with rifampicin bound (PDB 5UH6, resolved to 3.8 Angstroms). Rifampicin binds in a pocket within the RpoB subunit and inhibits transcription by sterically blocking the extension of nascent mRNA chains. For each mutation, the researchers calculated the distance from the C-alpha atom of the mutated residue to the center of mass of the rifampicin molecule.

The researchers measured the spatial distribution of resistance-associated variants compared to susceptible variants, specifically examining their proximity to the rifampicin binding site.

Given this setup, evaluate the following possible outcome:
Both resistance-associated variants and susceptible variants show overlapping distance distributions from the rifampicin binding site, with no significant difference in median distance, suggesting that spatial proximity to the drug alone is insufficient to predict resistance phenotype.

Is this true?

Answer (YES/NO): NO